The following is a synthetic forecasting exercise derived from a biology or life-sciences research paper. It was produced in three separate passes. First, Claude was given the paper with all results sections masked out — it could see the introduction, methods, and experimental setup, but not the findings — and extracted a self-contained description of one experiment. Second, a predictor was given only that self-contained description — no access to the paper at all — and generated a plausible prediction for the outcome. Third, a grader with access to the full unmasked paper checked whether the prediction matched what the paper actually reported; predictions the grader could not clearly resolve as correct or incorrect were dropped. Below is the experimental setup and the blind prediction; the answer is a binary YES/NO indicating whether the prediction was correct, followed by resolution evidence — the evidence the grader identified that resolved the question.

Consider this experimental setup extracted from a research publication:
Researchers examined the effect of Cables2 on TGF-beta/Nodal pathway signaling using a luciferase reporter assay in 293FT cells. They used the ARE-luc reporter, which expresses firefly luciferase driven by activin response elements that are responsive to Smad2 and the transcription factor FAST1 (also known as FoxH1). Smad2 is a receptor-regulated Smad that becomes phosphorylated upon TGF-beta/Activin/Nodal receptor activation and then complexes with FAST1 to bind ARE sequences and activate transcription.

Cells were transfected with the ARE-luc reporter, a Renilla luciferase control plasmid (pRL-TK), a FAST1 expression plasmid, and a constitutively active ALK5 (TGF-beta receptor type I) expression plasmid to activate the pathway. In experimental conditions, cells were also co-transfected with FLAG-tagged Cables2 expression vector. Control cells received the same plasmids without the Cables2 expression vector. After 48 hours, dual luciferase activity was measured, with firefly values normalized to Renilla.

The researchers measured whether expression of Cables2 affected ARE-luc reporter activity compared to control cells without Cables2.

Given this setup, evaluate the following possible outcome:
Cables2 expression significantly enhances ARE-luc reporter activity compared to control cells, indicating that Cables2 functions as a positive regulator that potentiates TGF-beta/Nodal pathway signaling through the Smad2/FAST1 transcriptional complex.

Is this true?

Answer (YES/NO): YES